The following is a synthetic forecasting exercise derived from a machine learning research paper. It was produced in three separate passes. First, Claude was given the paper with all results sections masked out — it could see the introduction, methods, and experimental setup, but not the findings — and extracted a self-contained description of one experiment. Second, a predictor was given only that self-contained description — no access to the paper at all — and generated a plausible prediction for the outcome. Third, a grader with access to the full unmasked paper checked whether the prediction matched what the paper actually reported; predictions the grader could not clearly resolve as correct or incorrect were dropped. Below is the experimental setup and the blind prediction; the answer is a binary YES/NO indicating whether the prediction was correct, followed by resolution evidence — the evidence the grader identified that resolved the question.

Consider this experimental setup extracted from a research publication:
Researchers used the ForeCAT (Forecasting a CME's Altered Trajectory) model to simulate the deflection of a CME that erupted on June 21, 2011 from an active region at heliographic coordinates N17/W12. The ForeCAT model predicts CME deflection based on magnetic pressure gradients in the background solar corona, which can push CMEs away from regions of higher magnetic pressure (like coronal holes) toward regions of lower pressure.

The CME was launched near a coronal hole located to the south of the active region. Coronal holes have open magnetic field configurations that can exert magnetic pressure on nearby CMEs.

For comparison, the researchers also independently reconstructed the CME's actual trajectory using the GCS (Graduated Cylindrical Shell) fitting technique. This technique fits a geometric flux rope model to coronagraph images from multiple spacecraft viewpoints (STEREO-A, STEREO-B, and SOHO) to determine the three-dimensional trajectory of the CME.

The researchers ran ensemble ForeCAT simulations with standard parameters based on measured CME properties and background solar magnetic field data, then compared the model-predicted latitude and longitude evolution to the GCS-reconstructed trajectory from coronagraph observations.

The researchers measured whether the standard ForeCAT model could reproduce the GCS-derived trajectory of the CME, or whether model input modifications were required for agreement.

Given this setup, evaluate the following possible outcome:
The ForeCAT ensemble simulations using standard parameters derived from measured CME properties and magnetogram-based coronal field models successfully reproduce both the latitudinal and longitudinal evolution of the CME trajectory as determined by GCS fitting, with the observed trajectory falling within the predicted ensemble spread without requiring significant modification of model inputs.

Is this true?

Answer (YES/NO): NO